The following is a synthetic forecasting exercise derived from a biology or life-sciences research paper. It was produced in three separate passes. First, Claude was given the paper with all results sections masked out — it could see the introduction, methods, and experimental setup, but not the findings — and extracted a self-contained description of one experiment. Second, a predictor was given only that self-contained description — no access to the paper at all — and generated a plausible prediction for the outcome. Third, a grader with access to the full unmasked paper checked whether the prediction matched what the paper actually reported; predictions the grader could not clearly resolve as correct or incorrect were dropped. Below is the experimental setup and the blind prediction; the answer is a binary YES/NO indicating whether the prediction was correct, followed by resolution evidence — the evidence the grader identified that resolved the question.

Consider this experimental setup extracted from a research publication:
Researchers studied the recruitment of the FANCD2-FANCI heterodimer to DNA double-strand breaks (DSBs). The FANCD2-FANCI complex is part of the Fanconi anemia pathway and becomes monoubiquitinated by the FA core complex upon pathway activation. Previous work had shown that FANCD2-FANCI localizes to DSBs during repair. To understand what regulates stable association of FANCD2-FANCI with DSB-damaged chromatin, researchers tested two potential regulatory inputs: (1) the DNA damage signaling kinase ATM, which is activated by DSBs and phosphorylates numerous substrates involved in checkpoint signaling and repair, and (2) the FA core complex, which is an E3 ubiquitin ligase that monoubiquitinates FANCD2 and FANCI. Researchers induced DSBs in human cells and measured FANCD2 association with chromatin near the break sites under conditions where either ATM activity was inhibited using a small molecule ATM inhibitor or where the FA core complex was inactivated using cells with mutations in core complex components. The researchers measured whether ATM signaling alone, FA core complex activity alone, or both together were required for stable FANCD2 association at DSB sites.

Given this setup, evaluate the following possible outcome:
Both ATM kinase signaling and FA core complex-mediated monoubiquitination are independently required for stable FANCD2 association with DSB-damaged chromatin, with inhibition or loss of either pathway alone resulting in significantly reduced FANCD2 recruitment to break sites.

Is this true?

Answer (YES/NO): YES